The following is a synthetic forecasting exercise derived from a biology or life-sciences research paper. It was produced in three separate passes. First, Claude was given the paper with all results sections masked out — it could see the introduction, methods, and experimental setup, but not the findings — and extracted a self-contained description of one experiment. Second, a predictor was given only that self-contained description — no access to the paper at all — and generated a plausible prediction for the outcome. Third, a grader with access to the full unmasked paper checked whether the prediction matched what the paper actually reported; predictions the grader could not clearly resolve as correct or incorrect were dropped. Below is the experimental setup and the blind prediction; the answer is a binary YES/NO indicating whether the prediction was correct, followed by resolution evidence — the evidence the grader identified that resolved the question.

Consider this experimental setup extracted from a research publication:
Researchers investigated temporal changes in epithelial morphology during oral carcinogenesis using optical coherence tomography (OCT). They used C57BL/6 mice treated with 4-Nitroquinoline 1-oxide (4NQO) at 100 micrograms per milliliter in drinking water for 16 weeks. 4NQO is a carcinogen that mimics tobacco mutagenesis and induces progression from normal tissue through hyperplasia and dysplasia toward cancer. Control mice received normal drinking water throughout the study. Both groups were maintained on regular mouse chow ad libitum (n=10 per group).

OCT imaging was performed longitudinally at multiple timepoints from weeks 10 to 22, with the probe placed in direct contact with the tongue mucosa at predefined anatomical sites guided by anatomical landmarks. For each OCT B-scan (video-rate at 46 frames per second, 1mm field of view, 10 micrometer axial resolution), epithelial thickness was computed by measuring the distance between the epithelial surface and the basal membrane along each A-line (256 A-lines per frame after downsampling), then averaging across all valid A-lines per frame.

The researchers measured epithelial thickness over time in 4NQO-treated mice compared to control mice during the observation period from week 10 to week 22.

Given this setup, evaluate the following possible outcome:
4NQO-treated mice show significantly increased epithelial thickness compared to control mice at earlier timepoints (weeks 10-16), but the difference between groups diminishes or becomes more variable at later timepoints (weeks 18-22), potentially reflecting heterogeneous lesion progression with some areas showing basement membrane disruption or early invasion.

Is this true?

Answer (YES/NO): NO